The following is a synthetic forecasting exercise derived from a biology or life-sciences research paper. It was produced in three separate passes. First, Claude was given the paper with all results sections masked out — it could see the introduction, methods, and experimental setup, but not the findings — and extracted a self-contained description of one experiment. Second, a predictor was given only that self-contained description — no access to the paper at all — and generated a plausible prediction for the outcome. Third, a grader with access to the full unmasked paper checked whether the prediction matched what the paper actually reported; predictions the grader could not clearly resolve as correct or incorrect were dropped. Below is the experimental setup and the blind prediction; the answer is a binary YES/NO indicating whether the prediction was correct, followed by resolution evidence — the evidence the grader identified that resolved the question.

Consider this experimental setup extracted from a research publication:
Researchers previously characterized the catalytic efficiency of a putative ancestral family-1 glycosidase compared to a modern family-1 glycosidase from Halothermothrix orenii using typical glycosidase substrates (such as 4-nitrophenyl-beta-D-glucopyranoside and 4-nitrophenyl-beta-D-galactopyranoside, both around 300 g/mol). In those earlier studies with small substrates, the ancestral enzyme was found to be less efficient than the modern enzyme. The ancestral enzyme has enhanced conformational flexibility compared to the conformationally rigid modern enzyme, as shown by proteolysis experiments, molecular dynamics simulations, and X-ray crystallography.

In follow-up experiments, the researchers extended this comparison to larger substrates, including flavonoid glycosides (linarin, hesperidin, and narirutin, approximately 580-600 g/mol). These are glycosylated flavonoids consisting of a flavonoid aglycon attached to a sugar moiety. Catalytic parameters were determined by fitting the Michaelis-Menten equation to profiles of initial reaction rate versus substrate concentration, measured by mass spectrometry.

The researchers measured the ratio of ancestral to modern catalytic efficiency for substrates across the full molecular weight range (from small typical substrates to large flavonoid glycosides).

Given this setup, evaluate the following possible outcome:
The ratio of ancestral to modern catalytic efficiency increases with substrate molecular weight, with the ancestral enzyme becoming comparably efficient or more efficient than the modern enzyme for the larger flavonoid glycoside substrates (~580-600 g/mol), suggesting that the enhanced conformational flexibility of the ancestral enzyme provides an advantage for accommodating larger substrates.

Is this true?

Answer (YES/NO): YES